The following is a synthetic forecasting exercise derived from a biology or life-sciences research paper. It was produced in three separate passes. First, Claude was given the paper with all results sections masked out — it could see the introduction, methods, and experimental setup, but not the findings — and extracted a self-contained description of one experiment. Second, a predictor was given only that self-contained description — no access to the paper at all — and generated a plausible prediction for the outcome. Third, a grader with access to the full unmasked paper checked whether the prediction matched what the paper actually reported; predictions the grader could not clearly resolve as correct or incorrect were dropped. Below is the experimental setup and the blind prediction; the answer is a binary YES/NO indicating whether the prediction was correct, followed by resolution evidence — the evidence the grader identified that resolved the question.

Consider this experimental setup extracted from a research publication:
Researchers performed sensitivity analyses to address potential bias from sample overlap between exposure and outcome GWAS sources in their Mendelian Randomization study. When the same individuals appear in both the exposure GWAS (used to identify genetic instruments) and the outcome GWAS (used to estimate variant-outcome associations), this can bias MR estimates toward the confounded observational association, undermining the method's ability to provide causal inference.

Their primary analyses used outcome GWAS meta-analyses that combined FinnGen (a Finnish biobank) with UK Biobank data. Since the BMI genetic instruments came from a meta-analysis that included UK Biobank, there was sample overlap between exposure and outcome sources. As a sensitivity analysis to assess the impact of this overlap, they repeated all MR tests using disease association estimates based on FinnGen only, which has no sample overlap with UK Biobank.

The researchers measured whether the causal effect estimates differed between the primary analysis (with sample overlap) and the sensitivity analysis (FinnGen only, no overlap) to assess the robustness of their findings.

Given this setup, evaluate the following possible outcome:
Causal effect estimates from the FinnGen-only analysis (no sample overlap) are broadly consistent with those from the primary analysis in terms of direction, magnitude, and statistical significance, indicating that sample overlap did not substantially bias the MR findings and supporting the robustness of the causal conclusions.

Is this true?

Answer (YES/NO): YES